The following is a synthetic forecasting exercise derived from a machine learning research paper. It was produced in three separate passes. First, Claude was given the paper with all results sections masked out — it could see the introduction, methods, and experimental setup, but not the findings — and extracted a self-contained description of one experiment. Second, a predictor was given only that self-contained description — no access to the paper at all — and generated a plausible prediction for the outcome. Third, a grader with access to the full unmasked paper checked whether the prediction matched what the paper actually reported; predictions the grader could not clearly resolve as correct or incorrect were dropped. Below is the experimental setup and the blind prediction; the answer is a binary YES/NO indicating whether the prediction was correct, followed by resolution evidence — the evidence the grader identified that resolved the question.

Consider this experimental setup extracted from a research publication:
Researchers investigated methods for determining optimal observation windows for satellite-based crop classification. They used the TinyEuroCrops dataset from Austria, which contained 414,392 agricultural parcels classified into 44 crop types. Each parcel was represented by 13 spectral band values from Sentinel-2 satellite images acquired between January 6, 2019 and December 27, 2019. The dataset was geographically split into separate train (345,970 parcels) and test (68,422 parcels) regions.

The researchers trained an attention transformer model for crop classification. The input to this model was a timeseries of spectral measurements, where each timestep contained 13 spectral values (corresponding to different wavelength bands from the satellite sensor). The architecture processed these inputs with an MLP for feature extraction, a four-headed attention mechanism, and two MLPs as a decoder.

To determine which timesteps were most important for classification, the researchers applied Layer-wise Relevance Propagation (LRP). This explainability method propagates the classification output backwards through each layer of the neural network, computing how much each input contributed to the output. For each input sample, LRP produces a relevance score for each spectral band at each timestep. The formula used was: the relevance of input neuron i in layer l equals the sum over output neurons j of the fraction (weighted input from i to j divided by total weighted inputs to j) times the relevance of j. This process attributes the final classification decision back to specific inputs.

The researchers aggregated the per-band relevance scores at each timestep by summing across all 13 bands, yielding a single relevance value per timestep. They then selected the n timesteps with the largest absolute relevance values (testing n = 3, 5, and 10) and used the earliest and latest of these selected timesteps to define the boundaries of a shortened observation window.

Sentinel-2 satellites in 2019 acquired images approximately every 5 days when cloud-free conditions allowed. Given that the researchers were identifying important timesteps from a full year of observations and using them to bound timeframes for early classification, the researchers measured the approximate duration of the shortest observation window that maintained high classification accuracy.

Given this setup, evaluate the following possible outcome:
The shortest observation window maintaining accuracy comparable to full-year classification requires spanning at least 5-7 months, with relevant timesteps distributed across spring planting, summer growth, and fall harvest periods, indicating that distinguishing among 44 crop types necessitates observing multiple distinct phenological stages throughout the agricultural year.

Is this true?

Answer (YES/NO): NO